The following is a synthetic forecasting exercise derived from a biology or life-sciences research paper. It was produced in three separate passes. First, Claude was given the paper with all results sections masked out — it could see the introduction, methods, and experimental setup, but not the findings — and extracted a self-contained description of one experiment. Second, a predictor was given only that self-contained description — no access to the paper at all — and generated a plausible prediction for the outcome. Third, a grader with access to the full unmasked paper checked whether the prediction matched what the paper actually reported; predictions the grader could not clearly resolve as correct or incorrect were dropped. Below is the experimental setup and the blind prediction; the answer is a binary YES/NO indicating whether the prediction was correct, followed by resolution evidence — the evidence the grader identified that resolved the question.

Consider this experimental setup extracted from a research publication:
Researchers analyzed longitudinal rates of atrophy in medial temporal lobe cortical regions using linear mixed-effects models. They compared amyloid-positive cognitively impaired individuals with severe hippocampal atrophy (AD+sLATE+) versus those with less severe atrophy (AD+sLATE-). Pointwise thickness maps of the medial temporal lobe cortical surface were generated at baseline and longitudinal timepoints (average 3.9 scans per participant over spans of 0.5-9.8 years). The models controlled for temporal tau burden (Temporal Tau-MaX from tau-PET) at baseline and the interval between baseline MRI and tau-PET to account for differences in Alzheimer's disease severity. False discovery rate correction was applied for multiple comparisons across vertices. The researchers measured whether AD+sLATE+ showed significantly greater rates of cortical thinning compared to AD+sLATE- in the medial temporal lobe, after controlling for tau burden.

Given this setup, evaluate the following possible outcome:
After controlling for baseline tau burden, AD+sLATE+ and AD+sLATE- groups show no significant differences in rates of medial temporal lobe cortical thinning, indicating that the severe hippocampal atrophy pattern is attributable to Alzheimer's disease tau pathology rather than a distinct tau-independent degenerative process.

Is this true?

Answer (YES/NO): NO